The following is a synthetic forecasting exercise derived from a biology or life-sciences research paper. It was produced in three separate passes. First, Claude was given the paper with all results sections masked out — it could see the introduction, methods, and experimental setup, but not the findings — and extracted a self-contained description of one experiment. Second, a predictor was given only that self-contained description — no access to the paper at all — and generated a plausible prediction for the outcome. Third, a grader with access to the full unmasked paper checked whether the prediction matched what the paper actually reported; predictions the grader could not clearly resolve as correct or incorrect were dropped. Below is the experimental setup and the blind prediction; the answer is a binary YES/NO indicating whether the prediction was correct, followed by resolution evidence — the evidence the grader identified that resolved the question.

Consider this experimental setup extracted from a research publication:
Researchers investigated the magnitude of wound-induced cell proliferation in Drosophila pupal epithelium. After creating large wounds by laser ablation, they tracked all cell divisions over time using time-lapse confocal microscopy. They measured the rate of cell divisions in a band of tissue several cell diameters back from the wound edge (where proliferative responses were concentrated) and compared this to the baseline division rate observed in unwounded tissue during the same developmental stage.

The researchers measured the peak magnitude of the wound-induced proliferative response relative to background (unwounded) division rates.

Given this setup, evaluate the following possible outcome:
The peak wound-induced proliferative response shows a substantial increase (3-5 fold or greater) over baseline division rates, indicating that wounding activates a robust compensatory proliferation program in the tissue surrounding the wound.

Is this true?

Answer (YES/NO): NO